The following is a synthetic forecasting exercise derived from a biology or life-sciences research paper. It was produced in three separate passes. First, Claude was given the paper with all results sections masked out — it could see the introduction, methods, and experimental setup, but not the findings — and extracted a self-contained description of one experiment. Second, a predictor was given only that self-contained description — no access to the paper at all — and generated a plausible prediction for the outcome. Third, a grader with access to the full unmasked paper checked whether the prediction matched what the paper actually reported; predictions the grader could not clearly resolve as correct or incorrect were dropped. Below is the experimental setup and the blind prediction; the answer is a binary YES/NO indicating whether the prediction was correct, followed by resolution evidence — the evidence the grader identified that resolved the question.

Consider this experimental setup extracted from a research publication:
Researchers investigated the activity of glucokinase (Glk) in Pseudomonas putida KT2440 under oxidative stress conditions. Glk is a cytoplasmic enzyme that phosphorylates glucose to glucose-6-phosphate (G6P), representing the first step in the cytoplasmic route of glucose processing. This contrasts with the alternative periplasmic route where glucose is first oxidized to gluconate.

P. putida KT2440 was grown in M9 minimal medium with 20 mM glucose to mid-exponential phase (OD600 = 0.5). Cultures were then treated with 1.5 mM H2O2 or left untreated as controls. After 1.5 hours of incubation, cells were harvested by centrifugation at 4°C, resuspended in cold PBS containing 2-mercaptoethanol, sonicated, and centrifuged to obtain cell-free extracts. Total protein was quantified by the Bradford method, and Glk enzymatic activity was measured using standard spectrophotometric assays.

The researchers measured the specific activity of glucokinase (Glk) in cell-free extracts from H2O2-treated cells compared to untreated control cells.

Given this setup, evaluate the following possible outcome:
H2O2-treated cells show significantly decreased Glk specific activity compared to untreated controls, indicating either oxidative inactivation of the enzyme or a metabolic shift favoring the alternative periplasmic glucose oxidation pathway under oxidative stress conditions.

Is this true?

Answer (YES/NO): NO